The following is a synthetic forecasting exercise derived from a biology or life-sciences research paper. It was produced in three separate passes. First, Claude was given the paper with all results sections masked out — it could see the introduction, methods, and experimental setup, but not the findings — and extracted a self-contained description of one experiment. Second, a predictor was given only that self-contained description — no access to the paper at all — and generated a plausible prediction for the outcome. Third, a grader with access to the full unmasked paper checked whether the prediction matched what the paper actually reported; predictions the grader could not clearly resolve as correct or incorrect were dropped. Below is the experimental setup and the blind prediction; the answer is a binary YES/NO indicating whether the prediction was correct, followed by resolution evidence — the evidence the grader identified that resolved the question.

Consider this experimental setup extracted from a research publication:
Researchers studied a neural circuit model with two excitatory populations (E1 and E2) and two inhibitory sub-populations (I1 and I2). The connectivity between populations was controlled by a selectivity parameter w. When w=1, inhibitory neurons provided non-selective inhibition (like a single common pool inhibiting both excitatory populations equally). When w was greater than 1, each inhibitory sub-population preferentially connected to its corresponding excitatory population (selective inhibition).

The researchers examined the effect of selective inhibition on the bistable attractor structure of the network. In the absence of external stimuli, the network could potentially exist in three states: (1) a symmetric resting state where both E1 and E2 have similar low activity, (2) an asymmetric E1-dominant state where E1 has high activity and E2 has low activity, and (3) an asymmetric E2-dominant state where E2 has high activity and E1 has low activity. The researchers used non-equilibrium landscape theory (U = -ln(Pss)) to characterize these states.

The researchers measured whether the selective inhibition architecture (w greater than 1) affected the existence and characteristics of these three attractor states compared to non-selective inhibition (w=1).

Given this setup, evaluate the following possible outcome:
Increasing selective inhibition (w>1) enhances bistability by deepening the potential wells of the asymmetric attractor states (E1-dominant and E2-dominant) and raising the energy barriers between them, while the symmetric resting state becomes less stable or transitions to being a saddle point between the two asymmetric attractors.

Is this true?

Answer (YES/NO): NO